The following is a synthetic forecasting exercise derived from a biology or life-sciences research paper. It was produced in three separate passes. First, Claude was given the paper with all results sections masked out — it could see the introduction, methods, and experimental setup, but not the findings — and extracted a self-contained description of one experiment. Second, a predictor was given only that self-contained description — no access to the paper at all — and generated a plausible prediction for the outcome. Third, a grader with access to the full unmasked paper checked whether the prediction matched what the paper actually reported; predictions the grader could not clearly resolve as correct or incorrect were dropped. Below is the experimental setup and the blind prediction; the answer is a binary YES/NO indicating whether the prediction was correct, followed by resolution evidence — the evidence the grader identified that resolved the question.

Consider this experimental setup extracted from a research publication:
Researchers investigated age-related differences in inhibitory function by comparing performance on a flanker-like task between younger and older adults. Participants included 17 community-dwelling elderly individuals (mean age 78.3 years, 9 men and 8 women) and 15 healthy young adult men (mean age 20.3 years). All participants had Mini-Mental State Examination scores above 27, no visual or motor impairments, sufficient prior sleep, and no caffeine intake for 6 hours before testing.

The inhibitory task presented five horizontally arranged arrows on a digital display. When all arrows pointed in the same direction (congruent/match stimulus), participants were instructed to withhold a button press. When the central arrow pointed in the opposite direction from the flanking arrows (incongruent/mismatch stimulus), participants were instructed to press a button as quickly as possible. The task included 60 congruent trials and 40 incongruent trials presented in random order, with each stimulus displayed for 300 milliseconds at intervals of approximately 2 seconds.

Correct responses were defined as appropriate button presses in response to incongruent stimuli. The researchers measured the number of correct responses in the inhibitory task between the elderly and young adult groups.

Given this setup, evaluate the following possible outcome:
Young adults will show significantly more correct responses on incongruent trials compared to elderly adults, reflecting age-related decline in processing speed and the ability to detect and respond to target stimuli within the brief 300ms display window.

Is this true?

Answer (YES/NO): YES